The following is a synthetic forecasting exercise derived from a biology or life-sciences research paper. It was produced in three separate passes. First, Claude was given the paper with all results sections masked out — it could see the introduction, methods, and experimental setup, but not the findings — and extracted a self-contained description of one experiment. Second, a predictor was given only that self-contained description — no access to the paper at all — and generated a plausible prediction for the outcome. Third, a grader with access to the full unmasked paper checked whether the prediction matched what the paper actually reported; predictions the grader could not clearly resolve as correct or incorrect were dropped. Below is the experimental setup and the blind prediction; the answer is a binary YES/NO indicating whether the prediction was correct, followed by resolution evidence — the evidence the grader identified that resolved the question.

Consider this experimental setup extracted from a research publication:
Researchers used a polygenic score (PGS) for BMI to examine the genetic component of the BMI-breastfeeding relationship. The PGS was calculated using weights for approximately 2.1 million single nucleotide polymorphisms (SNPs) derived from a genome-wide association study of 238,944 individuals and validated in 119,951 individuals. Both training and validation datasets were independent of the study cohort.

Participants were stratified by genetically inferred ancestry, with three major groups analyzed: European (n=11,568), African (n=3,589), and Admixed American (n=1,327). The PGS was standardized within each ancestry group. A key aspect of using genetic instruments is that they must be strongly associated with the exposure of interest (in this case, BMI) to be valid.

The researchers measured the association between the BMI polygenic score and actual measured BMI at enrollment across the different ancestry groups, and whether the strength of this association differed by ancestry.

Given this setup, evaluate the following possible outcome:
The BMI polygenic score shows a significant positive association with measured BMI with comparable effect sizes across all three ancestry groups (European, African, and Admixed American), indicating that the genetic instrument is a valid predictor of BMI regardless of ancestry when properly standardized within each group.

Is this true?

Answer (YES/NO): NO